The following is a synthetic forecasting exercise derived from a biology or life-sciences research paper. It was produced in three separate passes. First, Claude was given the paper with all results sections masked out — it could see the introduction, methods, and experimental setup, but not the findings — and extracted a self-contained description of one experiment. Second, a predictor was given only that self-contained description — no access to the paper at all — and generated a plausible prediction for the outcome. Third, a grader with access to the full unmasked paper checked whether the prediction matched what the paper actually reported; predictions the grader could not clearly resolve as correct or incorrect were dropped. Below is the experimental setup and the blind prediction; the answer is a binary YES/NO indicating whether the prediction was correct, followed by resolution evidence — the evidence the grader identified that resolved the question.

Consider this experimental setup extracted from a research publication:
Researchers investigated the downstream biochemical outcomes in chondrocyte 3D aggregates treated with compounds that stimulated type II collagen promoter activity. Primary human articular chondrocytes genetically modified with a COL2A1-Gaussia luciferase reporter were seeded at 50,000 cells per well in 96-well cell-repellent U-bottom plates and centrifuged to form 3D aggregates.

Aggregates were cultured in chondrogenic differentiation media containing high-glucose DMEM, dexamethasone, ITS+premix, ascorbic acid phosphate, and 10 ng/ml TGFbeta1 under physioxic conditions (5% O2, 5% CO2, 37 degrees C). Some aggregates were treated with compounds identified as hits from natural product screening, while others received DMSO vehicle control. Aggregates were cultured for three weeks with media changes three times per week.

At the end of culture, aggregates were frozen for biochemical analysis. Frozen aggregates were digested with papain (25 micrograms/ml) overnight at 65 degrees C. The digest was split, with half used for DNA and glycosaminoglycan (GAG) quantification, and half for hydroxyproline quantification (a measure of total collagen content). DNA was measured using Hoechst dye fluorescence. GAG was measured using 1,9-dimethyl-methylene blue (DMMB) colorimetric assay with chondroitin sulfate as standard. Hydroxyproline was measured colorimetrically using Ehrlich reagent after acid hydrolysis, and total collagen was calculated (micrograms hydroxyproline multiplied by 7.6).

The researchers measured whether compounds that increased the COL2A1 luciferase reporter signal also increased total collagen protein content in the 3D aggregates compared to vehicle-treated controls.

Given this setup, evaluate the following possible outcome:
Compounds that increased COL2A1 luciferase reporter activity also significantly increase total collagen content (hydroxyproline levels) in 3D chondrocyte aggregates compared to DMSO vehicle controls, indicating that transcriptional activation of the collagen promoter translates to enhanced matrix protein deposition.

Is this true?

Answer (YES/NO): NO